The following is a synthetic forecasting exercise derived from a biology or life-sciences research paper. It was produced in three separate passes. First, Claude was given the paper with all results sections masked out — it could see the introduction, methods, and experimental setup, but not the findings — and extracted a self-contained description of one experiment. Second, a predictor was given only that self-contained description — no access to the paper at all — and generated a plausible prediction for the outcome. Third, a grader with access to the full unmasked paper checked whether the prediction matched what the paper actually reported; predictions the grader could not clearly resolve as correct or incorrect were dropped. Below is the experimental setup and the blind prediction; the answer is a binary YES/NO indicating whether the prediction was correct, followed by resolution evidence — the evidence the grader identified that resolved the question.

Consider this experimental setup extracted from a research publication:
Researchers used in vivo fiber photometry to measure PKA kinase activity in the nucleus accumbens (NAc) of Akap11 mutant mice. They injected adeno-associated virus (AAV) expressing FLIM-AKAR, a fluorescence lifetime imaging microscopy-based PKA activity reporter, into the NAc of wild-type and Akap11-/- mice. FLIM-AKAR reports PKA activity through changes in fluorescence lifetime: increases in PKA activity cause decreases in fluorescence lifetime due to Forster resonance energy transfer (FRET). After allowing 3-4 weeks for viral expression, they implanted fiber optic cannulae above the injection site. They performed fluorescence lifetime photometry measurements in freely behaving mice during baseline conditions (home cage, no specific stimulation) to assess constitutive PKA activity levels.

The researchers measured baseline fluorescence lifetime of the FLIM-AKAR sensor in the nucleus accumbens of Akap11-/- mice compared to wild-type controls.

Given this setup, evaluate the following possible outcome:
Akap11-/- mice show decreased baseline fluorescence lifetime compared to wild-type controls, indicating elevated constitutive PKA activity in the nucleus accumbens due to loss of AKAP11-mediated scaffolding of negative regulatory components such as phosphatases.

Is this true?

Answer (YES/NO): YES